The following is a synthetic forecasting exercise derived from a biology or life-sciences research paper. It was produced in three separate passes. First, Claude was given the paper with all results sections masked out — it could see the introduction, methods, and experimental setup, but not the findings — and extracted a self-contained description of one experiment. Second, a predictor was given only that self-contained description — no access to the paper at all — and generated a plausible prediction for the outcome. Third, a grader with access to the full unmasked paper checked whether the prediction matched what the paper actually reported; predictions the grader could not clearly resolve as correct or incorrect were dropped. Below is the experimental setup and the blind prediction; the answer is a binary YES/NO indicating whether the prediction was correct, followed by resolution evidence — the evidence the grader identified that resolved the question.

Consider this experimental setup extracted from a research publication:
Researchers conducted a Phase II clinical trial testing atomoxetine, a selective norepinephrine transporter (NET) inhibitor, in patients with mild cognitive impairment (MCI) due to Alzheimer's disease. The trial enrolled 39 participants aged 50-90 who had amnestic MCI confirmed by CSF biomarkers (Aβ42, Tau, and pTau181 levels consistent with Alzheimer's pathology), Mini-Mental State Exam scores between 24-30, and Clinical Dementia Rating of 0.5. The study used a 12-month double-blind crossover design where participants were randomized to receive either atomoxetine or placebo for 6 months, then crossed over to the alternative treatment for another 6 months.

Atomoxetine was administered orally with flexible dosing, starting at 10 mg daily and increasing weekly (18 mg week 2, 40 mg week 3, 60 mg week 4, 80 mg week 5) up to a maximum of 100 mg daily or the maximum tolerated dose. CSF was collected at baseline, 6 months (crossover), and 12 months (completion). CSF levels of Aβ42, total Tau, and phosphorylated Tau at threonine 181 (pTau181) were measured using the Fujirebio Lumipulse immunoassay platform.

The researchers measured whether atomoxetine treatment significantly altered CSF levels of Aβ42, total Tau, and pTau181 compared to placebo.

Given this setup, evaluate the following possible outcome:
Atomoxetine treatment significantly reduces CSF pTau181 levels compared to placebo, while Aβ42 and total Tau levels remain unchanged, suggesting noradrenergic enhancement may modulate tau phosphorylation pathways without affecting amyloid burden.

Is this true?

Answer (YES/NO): NO